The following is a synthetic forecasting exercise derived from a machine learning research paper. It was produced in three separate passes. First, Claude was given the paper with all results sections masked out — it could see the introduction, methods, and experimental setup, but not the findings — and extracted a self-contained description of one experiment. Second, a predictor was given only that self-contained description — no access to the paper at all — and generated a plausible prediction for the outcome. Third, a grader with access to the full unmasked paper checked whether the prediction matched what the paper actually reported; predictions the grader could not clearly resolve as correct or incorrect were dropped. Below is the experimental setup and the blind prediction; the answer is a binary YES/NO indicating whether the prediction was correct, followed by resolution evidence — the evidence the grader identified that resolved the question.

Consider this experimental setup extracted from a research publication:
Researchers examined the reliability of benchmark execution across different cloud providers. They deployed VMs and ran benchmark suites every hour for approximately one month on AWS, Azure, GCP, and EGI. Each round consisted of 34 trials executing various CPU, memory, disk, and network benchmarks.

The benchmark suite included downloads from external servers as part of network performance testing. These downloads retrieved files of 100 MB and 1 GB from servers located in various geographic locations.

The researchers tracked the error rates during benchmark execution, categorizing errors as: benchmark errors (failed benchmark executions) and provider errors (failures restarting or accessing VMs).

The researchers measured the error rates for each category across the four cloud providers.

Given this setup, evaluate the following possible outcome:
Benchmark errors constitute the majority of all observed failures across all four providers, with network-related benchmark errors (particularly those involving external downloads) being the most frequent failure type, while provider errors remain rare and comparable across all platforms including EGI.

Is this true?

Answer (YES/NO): NO